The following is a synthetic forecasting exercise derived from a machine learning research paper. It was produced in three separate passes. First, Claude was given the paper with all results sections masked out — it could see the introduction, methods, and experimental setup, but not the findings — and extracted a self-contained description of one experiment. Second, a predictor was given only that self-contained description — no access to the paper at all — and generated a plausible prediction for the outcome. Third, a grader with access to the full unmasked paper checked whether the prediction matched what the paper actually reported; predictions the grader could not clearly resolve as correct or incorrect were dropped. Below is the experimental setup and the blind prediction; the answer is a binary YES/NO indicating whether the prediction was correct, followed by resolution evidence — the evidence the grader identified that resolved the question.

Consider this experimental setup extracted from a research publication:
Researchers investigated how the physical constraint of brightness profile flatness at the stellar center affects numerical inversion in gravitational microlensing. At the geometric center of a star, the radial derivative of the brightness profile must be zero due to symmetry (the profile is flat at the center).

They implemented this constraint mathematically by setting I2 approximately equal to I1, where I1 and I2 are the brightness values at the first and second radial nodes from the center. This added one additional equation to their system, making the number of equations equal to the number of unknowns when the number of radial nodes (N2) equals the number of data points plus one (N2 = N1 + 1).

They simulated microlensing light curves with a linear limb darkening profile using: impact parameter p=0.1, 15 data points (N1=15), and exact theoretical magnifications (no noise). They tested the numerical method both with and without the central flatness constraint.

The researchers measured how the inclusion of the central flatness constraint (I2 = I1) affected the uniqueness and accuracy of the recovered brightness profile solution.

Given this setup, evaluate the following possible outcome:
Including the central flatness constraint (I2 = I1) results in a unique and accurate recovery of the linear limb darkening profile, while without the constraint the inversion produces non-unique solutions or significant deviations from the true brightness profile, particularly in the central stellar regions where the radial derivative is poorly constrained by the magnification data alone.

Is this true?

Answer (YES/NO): YES